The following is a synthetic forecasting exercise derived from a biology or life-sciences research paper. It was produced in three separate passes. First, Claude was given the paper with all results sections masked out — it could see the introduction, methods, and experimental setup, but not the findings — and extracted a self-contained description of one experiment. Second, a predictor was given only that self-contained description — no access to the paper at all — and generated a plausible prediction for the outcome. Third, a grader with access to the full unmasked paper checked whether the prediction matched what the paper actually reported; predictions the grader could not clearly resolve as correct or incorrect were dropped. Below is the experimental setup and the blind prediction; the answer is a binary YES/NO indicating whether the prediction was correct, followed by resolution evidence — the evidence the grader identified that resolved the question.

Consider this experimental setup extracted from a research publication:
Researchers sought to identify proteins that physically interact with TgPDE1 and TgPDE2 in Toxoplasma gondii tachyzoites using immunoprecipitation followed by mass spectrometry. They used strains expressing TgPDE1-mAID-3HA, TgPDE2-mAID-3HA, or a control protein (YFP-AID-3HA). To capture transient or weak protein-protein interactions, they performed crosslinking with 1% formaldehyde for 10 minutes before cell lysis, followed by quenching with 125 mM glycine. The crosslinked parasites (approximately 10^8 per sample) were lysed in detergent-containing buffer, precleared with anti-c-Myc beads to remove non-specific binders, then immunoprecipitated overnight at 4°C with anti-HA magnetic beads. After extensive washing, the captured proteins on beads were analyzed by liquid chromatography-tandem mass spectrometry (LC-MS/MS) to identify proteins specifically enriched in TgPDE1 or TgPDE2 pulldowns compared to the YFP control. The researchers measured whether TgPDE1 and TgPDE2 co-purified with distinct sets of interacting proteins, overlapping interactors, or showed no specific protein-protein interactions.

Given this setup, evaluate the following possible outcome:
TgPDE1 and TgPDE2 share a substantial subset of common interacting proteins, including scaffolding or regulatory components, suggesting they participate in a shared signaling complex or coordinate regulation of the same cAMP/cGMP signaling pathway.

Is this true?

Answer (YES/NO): NO